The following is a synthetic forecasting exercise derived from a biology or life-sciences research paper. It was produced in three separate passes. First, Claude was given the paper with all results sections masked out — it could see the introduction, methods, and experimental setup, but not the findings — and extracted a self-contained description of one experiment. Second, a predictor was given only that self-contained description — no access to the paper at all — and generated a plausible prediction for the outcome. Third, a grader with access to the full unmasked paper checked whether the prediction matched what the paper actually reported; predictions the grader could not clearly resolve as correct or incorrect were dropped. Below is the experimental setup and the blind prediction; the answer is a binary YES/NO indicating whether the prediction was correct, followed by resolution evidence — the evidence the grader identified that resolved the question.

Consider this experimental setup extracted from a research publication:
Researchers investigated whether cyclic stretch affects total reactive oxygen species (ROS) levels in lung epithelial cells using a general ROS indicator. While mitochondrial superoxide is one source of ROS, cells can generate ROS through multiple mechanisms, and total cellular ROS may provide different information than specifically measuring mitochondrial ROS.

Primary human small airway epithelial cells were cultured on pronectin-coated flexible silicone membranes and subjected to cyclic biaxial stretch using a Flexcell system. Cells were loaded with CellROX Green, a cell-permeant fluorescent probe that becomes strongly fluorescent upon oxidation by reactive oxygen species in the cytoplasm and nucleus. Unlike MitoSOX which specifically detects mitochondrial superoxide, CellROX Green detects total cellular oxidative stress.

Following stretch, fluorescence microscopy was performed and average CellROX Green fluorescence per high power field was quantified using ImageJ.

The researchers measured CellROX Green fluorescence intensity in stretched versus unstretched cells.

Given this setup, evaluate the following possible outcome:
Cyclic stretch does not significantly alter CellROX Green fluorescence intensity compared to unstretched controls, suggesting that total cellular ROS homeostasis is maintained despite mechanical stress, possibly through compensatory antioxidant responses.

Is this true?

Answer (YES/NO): NO